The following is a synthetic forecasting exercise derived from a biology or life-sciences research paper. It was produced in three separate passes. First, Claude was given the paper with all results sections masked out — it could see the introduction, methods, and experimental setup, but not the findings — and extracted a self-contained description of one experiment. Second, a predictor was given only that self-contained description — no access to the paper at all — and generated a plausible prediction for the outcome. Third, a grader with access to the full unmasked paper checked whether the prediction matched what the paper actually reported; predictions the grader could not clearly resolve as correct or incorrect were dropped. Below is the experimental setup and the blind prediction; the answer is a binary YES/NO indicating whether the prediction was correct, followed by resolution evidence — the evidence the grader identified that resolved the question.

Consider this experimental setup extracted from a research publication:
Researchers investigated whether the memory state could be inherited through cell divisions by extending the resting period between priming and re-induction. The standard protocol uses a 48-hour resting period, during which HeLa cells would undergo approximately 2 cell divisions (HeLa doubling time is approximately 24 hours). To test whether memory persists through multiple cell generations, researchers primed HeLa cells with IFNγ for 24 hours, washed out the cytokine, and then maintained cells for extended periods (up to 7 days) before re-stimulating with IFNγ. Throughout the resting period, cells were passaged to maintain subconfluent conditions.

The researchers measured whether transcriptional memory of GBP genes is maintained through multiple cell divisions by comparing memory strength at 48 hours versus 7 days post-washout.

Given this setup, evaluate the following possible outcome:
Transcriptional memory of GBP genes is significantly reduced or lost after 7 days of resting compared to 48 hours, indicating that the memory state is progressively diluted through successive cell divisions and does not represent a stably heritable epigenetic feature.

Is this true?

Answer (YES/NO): NO